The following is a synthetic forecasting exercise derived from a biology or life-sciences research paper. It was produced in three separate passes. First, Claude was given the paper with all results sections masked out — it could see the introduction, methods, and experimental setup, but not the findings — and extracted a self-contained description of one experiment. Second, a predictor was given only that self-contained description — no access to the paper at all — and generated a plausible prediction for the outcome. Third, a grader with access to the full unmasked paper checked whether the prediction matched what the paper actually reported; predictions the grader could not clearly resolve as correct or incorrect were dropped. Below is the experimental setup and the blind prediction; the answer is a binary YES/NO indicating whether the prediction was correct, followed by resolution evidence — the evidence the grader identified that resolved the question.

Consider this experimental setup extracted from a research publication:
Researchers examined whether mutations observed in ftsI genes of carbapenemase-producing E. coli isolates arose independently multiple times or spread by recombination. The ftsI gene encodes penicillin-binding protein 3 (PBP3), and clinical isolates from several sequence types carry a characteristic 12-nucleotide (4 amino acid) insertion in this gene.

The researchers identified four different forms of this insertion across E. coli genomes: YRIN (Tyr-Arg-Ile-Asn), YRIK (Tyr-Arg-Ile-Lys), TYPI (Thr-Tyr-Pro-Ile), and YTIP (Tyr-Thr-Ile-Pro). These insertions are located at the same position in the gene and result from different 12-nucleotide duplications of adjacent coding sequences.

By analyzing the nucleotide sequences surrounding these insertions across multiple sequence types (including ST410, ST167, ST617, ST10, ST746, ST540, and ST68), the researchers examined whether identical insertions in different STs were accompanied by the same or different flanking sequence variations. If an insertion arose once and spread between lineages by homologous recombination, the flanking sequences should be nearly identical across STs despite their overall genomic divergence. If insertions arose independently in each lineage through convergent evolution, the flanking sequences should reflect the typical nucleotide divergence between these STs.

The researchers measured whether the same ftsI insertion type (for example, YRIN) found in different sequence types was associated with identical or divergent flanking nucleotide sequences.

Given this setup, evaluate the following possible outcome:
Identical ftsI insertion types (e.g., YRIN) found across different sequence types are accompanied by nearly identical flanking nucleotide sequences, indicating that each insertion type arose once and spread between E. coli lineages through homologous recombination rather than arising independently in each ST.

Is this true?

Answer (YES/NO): YES